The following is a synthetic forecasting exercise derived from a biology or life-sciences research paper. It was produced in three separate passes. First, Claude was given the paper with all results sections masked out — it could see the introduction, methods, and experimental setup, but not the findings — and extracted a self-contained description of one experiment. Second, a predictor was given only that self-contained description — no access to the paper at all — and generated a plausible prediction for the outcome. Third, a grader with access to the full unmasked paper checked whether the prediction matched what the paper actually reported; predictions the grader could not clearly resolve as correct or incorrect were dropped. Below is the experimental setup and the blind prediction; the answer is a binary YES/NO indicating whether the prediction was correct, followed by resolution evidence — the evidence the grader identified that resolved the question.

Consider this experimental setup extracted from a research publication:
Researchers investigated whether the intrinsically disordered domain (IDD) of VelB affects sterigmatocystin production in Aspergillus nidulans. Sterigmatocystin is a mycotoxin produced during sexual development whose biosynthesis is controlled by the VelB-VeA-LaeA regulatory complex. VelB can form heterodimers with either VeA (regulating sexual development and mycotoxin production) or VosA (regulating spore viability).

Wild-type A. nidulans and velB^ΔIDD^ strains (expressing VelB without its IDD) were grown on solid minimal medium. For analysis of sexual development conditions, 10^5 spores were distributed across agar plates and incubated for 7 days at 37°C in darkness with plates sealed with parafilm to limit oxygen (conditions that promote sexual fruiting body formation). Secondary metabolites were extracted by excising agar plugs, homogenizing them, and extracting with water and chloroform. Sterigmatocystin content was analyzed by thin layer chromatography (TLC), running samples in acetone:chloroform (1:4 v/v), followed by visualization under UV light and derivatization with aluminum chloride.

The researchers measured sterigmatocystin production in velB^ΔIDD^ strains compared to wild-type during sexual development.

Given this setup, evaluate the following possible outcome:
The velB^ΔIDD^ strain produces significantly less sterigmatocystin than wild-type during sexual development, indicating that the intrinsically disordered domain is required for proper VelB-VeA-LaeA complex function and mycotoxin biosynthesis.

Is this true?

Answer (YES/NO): NO